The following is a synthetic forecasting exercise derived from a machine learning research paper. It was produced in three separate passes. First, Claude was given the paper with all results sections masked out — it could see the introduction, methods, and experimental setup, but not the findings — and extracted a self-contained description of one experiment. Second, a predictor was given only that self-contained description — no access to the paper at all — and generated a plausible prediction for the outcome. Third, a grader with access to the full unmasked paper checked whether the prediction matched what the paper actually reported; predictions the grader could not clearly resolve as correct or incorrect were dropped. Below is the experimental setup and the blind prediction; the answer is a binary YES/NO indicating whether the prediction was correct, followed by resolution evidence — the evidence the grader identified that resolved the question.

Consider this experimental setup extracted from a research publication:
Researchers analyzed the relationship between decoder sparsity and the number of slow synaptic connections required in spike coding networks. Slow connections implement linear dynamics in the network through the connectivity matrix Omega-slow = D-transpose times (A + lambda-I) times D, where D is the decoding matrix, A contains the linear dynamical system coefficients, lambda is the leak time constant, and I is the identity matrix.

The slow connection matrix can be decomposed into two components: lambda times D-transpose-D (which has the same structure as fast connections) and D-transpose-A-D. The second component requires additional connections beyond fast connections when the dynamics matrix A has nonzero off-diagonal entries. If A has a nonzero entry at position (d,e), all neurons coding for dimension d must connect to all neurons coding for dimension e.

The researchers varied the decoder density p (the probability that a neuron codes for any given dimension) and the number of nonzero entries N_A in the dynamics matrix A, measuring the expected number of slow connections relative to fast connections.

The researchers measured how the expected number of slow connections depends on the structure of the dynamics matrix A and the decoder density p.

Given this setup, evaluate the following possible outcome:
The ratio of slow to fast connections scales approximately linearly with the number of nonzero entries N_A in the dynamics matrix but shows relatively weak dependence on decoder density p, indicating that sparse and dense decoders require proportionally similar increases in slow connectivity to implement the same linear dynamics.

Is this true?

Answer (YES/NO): NO